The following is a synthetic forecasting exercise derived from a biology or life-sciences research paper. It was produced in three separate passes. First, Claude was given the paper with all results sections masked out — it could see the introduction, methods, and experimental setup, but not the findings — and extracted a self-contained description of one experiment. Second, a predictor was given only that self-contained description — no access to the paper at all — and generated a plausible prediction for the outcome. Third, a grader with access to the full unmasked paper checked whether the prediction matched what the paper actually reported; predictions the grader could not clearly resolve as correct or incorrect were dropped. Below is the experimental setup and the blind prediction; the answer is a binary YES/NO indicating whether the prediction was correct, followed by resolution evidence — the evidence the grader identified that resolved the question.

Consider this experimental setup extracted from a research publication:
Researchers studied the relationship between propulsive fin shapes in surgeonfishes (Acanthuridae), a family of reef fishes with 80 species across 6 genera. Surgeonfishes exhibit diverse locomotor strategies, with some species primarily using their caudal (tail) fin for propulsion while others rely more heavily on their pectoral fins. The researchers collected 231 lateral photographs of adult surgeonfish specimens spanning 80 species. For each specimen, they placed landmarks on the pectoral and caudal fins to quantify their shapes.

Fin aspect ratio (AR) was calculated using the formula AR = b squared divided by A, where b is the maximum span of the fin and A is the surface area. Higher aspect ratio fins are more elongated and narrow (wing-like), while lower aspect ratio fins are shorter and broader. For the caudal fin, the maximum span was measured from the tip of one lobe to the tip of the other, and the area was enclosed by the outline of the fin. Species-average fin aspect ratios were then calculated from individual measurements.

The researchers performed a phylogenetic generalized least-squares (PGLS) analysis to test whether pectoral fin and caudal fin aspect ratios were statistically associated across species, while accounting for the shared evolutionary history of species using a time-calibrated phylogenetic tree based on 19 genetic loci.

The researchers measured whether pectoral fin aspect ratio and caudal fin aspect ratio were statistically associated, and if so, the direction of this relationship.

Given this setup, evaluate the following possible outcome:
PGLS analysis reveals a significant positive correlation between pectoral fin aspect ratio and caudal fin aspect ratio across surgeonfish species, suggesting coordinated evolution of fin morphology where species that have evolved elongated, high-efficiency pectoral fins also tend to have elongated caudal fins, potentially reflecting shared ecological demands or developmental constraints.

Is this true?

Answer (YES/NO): NO